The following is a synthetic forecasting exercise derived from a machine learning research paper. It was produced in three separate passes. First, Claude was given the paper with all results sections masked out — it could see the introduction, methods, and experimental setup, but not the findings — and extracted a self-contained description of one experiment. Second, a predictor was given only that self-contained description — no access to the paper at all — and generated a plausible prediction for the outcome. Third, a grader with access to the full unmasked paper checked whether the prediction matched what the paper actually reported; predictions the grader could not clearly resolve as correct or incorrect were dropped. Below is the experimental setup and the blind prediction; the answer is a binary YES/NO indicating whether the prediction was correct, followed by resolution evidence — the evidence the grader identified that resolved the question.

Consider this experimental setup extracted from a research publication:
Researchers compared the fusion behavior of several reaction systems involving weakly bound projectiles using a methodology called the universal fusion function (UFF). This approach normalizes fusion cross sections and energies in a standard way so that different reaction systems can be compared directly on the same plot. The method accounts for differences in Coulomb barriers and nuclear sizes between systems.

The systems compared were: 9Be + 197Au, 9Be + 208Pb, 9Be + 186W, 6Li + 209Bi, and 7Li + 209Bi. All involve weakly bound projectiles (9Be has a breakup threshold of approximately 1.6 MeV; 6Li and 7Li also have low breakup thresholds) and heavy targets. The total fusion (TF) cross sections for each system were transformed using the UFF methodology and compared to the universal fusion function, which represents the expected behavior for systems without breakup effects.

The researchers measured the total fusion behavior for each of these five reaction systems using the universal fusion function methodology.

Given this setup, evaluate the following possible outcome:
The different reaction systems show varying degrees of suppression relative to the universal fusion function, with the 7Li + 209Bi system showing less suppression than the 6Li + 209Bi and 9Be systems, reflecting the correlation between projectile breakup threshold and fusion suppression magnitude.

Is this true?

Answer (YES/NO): NO